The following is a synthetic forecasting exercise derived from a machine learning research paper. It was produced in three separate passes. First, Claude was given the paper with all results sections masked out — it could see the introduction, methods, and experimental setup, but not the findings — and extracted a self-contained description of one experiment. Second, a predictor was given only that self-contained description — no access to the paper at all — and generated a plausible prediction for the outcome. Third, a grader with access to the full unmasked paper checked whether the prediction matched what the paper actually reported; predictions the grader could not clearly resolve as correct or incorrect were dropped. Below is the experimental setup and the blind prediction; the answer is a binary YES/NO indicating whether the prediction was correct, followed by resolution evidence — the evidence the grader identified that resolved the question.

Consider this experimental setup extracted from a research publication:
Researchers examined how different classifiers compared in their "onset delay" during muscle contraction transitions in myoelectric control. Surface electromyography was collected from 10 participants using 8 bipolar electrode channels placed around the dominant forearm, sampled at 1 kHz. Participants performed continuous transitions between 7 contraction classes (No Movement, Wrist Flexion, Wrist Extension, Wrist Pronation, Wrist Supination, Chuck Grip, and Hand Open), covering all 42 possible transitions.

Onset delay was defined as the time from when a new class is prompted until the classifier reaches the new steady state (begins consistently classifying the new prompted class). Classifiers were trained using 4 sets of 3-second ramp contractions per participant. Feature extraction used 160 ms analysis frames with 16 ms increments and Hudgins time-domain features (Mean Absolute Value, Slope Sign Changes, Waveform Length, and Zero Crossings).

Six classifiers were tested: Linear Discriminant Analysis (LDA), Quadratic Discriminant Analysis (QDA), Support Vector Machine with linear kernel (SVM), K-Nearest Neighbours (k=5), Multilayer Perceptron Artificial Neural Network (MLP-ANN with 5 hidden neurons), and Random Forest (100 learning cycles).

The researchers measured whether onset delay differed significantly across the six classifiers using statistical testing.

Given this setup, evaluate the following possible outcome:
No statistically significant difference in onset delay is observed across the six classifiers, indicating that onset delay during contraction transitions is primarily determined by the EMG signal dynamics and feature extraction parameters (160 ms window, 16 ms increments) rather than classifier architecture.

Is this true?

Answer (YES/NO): NO